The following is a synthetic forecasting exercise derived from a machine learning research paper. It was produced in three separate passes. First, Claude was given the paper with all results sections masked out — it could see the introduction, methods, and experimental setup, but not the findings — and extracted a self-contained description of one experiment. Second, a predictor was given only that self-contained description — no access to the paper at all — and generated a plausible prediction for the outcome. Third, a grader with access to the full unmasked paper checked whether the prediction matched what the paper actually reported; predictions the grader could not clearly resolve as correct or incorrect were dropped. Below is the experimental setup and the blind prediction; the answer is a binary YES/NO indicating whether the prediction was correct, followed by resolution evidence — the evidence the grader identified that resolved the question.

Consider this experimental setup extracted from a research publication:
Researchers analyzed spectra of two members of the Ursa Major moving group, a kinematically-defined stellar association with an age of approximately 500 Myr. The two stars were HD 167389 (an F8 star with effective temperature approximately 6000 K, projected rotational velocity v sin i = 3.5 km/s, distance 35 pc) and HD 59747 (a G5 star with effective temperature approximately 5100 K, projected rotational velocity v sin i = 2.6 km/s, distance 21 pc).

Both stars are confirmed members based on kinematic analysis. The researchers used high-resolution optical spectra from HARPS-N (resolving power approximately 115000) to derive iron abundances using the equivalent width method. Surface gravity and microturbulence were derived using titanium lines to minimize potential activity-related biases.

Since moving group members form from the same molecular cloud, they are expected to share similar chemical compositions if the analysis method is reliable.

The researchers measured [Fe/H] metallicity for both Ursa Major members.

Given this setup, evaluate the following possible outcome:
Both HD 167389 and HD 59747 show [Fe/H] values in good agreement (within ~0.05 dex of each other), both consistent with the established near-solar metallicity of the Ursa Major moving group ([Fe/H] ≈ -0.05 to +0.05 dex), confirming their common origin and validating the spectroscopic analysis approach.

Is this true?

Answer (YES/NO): YES